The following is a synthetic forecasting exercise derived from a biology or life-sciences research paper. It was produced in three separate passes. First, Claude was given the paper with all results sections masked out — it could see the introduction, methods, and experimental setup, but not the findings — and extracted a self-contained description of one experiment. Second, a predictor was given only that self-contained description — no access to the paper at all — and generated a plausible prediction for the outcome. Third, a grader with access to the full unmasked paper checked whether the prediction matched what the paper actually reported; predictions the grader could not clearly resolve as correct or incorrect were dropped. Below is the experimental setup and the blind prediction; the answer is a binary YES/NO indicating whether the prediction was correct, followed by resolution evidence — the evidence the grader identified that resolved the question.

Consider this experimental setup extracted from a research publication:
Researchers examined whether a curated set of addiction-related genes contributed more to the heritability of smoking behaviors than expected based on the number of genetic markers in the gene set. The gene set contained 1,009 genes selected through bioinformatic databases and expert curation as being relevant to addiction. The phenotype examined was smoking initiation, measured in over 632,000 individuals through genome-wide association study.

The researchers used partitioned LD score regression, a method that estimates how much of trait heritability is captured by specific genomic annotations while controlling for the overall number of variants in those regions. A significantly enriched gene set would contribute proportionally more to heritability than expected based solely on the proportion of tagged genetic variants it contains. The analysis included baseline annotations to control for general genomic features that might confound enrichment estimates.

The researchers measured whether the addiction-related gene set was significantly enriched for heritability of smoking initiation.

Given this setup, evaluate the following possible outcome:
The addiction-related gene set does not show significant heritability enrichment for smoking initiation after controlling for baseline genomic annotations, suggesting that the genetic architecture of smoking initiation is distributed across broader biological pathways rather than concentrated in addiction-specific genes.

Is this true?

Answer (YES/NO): NO